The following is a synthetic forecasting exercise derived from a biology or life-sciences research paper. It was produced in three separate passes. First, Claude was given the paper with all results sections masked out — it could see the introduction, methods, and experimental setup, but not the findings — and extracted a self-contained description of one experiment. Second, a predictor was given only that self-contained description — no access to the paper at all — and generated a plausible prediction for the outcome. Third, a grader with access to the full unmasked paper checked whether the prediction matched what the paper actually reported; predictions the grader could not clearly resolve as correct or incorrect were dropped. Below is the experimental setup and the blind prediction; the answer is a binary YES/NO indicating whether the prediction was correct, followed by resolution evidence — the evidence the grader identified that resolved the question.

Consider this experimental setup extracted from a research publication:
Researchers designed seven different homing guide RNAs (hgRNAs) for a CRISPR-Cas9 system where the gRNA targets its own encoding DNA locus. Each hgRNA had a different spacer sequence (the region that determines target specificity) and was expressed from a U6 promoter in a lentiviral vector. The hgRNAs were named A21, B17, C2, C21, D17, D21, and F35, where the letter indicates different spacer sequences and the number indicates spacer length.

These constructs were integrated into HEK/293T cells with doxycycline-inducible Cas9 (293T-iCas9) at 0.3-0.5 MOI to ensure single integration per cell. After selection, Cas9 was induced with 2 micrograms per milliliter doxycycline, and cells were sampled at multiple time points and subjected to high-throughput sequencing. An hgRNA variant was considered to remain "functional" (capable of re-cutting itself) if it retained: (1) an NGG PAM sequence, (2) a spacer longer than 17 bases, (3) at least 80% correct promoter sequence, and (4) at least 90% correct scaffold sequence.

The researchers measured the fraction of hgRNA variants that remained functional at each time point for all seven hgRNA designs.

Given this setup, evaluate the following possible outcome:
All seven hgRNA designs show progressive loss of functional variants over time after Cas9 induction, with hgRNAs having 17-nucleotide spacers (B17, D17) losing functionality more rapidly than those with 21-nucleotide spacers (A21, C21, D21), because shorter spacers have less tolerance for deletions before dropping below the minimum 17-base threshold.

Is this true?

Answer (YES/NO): NO